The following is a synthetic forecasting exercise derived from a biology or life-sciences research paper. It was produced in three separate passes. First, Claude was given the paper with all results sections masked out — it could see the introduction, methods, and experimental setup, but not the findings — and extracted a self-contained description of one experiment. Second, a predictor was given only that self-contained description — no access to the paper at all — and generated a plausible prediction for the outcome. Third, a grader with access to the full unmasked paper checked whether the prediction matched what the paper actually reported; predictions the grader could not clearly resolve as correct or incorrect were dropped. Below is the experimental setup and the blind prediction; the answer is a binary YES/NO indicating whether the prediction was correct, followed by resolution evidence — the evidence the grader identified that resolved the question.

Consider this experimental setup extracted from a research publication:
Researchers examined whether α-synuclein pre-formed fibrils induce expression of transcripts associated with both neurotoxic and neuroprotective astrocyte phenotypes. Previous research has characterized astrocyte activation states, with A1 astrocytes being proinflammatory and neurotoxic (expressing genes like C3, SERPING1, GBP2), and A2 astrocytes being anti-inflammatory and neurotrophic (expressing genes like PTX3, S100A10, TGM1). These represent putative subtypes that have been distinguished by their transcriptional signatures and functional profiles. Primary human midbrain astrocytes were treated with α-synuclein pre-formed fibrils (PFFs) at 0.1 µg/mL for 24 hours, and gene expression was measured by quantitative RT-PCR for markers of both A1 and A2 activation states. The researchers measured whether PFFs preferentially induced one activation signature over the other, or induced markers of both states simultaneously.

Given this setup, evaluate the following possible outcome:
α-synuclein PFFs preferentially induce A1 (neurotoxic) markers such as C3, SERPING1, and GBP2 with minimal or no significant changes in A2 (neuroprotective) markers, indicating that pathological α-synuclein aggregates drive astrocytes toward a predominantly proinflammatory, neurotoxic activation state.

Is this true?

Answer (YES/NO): NO